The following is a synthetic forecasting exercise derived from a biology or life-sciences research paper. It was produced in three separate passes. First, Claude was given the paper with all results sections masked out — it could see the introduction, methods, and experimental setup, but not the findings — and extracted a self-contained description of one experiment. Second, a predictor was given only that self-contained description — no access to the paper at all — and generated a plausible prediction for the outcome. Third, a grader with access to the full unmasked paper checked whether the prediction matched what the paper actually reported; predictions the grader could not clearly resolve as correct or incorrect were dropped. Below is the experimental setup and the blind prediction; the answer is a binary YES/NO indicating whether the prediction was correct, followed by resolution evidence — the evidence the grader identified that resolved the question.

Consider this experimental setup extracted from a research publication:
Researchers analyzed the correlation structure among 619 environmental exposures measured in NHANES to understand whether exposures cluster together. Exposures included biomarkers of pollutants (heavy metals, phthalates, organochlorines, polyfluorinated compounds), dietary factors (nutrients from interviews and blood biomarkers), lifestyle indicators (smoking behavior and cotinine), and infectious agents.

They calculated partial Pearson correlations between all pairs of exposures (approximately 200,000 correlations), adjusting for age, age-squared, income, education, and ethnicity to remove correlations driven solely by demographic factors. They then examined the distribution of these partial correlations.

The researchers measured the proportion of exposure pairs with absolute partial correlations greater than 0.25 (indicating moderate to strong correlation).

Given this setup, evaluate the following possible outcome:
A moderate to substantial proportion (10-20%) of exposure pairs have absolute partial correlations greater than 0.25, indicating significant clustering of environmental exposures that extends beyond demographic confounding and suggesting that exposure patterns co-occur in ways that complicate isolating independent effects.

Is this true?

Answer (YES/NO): YES